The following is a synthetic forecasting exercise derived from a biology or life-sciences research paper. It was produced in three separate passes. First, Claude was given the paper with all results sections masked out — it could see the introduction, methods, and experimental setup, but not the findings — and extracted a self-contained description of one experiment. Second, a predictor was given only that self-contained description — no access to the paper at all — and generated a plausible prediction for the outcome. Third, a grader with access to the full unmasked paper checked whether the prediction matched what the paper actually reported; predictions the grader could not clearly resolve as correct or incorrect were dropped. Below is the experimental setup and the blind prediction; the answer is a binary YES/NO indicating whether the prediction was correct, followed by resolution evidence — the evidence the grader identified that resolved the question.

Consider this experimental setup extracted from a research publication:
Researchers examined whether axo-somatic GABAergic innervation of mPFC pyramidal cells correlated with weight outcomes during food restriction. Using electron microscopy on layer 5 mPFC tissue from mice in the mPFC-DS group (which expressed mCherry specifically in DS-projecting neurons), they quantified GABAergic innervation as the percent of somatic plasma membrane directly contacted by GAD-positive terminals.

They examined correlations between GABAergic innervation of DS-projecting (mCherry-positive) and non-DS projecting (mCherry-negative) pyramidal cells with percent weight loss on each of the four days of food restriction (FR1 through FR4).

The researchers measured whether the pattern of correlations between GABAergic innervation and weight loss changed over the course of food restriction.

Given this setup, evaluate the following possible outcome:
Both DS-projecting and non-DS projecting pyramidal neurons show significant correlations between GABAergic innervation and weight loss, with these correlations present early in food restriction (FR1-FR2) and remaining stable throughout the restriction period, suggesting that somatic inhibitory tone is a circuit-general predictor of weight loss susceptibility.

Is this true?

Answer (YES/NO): NO